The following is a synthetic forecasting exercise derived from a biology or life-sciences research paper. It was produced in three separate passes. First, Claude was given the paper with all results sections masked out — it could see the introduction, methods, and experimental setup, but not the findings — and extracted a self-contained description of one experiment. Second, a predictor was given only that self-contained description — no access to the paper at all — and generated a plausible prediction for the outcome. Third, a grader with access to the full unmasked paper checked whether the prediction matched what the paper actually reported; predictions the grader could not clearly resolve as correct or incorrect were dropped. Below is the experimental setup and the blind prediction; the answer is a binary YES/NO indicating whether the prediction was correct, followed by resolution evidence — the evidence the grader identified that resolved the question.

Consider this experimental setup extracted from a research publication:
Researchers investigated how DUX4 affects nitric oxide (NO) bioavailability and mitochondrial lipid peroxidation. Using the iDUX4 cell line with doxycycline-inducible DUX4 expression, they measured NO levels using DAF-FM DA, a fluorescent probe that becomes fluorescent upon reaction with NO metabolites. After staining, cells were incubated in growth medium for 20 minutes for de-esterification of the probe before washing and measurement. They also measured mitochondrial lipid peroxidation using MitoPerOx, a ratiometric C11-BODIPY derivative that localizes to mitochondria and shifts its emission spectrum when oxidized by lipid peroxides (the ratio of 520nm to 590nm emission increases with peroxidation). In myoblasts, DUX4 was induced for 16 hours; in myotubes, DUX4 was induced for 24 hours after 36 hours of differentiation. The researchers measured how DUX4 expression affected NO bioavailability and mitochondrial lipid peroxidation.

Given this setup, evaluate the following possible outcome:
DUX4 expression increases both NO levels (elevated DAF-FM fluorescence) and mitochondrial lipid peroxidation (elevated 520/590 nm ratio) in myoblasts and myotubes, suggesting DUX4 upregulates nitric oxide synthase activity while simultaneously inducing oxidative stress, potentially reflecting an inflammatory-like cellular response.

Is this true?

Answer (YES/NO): NO